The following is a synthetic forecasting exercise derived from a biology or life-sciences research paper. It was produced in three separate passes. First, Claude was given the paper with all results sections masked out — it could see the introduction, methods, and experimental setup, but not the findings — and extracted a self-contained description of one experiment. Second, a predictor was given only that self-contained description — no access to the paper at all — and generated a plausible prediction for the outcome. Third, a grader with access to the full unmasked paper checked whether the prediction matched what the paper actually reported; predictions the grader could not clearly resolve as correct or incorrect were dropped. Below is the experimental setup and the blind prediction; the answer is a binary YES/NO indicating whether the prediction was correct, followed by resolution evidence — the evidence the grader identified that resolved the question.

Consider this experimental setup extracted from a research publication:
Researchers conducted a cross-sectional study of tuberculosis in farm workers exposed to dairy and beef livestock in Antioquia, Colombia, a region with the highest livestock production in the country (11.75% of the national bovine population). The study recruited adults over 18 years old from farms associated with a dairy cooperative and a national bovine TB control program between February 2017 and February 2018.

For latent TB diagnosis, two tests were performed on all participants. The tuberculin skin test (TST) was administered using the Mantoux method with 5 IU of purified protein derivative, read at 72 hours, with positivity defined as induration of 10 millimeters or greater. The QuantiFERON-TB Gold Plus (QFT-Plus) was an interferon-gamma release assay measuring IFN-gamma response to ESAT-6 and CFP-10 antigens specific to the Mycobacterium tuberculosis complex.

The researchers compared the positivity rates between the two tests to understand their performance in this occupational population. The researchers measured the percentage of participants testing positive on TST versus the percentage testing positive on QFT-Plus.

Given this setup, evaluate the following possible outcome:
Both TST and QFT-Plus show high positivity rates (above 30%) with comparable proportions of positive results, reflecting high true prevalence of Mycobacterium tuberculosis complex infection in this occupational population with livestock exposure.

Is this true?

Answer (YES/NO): NO